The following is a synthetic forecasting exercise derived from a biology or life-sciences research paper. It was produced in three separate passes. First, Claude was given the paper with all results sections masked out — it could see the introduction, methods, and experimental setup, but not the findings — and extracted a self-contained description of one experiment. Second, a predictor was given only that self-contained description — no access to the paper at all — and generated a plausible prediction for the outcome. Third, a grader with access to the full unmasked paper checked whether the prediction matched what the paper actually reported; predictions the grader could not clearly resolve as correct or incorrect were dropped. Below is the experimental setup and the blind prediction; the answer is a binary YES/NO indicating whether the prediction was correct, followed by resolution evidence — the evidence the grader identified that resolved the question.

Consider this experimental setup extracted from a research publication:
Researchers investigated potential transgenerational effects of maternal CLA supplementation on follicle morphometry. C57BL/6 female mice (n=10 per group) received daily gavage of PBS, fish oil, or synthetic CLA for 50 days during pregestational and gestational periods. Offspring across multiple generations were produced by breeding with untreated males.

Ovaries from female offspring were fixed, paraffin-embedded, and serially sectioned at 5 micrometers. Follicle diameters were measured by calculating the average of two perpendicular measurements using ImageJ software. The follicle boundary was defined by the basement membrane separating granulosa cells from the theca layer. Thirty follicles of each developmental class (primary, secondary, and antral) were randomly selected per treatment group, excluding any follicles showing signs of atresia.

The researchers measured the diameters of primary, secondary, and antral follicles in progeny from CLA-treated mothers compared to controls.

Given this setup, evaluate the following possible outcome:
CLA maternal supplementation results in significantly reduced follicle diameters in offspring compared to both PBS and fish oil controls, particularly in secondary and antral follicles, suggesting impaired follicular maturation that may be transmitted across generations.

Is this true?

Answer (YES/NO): NO